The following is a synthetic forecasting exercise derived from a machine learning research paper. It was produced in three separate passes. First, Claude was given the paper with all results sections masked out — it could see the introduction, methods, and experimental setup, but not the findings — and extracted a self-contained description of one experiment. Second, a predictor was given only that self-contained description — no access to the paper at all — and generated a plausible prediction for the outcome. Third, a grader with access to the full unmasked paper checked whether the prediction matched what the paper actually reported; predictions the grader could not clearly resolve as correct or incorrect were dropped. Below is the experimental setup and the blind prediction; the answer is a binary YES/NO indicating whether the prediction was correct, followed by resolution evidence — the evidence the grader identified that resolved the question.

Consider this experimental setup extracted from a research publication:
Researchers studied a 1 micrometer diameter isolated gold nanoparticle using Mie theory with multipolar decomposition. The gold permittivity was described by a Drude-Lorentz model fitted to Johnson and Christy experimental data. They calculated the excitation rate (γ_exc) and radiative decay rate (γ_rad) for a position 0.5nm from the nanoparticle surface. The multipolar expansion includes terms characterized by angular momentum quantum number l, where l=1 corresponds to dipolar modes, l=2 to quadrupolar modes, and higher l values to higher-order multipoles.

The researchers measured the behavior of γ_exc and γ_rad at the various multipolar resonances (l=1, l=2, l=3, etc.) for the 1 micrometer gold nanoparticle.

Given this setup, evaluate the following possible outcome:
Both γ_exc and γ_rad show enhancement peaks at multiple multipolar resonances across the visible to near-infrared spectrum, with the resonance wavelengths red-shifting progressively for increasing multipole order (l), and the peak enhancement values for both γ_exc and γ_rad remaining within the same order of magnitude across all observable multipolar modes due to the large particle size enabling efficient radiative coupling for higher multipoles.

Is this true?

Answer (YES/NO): NO